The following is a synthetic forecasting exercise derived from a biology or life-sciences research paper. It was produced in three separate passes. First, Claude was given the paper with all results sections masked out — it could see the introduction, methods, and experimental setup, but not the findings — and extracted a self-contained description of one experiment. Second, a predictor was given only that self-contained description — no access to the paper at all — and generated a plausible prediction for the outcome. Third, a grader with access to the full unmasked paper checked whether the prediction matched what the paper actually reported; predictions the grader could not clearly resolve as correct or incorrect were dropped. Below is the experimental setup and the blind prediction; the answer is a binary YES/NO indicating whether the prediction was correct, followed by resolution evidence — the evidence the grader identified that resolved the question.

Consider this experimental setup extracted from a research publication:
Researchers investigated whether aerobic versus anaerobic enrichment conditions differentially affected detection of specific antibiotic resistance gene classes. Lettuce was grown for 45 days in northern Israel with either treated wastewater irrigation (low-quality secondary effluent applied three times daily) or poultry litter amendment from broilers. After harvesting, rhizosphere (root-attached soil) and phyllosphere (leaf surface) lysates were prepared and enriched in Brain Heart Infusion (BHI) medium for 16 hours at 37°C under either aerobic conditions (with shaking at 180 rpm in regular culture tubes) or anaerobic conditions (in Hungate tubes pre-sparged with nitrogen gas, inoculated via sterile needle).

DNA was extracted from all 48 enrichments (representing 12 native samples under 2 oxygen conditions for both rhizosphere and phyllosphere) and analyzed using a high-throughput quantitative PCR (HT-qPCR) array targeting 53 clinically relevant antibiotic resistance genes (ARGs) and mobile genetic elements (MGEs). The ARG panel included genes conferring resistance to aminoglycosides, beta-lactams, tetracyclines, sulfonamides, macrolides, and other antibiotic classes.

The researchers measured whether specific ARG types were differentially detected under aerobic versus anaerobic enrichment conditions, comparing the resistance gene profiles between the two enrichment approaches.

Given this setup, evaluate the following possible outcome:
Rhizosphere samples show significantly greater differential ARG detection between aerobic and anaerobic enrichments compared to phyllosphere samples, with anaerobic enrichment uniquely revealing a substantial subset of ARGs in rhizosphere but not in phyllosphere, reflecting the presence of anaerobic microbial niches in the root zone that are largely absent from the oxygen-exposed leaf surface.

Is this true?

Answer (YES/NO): NO